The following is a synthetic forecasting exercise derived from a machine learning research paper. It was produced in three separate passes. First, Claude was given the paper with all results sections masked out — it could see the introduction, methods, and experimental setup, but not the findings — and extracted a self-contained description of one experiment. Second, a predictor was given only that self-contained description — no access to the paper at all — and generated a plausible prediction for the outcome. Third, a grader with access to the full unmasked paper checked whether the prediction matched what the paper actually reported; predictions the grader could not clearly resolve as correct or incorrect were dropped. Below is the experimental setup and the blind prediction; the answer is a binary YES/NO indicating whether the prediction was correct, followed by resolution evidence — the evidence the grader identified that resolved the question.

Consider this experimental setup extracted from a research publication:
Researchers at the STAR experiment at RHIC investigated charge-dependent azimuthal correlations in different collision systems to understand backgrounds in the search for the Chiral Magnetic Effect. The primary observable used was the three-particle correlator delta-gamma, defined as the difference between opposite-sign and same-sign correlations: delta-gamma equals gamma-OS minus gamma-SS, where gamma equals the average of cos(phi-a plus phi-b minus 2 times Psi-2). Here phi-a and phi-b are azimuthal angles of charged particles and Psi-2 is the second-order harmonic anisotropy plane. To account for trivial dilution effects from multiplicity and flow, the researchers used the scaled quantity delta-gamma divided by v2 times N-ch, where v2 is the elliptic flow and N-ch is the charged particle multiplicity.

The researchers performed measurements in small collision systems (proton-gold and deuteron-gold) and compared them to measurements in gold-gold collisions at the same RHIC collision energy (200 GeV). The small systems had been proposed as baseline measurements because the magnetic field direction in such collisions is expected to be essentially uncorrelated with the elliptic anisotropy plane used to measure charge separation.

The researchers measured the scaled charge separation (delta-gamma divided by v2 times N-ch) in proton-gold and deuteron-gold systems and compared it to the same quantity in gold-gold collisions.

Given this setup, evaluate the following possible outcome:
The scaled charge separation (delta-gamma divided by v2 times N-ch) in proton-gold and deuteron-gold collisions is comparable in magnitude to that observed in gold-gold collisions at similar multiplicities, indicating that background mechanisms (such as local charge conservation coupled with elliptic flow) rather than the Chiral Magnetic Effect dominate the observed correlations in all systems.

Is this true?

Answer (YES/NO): YES